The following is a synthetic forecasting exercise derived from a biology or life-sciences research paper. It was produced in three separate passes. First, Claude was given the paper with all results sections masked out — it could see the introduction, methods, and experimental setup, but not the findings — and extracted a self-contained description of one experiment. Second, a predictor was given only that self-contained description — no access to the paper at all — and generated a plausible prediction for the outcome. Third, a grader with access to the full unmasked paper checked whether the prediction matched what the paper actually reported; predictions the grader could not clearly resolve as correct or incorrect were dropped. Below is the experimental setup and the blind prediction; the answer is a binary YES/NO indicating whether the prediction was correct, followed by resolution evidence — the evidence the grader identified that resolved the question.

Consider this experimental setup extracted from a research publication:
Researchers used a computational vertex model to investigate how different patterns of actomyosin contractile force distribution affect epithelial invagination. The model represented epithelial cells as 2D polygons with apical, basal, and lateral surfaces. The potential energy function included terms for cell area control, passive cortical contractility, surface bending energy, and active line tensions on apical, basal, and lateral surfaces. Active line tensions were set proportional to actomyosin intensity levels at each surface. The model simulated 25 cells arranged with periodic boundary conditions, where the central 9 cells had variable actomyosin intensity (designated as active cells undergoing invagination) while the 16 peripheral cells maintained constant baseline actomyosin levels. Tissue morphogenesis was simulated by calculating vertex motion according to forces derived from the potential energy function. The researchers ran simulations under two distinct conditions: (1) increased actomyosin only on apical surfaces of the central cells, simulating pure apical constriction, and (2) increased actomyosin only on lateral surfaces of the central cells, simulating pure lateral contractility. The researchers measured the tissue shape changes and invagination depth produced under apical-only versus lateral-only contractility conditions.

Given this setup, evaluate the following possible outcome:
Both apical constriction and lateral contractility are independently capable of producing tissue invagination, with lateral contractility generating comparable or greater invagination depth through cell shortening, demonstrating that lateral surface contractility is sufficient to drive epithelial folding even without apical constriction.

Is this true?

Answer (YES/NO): NO